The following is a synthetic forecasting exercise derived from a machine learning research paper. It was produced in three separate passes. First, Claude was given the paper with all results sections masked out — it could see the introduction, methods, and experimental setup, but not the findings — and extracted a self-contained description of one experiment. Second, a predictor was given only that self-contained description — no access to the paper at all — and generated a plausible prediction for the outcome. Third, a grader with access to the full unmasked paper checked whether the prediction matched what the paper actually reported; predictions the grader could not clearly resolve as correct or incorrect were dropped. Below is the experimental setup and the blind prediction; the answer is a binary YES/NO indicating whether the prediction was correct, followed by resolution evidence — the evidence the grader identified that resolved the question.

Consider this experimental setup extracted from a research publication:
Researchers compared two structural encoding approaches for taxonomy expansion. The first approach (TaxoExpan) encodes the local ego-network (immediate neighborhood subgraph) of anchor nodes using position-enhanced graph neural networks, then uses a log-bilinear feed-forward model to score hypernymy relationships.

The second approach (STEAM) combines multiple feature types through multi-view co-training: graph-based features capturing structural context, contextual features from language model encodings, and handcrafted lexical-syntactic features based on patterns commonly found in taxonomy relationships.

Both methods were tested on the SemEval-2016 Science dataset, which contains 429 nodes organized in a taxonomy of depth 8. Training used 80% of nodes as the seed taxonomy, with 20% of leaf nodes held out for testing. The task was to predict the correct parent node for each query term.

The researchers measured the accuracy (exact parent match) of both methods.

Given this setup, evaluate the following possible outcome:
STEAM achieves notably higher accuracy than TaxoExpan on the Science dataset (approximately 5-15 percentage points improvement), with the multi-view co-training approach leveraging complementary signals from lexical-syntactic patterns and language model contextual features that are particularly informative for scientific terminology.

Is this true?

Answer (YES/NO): YES